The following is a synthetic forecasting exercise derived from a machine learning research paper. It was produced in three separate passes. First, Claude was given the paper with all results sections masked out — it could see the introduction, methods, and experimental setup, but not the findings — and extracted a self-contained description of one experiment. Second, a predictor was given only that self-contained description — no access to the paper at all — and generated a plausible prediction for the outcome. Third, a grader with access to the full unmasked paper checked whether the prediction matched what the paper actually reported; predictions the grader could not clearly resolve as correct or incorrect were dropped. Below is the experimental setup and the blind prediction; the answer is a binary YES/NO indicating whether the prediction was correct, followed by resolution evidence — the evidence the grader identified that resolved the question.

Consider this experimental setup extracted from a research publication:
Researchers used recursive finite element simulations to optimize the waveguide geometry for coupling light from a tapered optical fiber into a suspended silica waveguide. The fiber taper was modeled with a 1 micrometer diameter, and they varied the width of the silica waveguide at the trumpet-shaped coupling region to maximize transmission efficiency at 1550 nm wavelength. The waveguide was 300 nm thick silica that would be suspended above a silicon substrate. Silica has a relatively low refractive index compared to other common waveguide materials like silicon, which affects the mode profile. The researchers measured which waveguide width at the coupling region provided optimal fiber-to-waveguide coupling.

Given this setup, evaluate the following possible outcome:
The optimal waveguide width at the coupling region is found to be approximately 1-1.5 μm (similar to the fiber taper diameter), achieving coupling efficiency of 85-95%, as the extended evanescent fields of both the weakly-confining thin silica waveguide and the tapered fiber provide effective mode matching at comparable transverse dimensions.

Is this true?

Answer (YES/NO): NO